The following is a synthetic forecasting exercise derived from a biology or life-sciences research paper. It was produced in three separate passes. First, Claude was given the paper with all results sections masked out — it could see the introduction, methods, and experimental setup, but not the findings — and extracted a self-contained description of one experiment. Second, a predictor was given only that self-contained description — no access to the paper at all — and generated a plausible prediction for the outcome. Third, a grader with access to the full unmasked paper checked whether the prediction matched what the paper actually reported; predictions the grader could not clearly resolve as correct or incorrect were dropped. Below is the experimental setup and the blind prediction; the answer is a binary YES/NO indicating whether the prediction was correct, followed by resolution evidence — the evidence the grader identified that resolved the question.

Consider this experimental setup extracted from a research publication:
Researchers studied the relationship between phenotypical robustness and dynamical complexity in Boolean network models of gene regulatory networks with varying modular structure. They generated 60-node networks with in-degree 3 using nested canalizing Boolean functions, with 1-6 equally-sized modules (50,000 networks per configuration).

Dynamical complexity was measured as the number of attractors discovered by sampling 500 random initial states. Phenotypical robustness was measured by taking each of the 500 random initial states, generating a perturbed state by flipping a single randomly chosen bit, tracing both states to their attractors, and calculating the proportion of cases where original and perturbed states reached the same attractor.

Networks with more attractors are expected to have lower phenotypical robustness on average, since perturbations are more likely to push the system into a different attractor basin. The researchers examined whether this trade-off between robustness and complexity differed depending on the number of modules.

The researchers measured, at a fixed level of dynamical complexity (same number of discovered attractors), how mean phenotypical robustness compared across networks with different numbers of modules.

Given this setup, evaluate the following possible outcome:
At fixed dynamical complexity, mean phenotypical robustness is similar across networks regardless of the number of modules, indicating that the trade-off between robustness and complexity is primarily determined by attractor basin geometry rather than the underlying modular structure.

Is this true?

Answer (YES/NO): NO